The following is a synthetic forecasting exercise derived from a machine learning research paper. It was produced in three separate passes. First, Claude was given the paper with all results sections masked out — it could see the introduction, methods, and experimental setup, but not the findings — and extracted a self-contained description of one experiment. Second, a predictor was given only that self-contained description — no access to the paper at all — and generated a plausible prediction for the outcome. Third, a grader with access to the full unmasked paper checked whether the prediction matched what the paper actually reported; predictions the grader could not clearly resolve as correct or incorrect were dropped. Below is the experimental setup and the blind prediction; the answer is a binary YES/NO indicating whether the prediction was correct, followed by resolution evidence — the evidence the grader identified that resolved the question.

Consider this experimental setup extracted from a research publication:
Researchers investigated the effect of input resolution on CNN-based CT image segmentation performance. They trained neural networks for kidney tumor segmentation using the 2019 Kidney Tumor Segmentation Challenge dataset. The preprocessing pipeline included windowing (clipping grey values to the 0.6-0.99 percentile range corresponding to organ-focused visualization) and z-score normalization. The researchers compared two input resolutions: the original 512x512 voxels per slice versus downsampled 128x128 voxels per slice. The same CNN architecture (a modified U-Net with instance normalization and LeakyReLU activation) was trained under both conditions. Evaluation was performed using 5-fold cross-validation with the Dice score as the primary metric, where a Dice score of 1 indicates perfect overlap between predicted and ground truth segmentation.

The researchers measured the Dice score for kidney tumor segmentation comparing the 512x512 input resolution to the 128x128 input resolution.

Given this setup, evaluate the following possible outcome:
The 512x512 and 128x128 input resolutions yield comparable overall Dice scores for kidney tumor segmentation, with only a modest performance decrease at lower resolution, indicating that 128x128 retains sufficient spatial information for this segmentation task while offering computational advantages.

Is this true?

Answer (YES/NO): NO